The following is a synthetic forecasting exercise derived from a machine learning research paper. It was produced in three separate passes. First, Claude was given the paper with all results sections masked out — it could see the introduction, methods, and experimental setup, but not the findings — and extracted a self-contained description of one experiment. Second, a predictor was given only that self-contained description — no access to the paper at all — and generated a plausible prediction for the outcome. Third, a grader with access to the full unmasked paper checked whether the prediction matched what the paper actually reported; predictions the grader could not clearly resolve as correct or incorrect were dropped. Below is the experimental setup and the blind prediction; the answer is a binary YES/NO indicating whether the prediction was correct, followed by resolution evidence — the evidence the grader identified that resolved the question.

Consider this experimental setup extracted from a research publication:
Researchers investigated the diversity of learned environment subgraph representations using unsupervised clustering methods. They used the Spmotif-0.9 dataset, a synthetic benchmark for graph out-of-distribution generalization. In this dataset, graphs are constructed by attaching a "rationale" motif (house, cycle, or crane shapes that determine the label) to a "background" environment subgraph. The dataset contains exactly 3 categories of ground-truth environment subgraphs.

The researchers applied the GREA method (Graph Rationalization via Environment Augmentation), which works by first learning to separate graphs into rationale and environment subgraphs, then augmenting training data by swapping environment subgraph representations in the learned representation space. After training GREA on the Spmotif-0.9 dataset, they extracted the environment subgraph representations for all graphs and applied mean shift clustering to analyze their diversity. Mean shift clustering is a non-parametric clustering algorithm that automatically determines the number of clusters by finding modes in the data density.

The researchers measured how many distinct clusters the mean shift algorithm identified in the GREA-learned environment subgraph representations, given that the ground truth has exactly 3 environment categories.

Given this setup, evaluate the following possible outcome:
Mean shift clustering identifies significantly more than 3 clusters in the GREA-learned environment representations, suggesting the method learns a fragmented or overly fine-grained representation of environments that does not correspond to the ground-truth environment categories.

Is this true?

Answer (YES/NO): NO